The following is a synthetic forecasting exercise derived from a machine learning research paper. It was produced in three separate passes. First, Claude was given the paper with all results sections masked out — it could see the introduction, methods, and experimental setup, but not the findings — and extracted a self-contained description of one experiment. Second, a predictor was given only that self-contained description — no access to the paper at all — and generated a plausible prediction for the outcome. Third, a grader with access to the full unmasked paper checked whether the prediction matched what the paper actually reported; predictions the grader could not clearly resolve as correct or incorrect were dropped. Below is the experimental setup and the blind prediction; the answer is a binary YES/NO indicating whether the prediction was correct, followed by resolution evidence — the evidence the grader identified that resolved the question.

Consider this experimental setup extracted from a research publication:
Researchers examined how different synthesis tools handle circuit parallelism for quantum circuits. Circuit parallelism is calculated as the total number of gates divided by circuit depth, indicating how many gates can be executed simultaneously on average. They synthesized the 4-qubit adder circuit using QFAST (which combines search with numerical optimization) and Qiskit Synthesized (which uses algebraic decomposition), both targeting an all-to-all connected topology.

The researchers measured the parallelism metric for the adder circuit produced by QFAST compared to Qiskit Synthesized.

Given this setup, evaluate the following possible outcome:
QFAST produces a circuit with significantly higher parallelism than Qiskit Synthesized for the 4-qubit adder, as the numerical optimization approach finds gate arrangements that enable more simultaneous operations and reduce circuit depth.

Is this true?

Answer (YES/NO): YES